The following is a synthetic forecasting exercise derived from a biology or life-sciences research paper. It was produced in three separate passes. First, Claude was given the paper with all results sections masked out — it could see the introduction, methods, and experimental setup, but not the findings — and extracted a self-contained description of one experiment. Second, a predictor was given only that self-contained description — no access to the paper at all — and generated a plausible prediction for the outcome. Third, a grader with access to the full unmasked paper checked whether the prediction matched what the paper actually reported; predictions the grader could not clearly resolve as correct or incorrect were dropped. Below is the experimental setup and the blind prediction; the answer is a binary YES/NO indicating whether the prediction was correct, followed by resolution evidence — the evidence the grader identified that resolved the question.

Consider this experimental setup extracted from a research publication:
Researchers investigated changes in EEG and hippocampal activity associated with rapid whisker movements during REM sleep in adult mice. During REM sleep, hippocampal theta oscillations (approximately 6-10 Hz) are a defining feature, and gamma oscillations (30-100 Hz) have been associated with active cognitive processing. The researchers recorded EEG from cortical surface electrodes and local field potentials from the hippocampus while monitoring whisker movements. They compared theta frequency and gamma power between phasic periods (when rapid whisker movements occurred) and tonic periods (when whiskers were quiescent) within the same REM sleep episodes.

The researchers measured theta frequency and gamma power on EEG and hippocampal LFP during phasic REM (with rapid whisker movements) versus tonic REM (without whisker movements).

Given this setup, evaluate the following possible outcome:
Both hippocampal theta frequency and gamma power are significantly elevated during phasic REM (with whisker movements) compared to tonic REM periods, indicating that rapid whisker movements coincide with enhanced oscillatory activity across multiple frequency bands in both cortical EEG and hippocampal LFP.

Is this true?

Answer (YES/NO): YES